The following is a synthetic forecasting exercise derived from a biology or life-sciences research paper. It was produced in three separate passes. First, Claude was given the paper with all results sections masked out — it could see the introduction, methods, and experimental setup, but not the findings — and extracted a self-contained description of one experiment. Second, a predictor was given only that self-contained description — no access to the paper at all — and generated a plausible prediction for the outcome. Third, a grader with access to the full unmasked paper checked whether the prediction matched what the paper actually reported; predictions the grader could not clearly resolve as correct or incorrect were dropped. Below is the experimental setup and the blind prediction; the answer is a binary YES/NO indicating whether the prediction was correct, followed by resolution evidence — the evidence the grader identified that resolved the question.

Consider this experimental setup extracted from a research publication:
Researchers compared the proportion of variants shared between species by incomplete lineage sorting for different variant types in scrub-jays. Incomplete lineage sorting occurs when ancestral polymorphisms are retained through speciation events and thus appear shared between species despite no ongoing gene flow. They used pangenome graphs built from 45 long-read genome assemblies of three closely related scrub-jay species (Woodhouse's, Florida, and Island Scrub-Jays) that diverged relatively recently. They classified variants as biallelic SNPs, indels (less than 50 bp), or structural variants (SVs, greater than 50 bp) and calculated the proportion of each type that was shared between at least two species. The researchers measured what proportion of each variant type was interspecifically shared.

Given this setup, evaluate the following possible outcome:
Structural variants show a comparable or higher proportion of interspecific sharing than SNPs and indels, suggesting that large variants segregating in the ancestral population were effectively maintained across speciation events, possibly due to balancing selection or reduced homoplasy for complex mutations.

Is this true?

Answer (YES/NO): NO